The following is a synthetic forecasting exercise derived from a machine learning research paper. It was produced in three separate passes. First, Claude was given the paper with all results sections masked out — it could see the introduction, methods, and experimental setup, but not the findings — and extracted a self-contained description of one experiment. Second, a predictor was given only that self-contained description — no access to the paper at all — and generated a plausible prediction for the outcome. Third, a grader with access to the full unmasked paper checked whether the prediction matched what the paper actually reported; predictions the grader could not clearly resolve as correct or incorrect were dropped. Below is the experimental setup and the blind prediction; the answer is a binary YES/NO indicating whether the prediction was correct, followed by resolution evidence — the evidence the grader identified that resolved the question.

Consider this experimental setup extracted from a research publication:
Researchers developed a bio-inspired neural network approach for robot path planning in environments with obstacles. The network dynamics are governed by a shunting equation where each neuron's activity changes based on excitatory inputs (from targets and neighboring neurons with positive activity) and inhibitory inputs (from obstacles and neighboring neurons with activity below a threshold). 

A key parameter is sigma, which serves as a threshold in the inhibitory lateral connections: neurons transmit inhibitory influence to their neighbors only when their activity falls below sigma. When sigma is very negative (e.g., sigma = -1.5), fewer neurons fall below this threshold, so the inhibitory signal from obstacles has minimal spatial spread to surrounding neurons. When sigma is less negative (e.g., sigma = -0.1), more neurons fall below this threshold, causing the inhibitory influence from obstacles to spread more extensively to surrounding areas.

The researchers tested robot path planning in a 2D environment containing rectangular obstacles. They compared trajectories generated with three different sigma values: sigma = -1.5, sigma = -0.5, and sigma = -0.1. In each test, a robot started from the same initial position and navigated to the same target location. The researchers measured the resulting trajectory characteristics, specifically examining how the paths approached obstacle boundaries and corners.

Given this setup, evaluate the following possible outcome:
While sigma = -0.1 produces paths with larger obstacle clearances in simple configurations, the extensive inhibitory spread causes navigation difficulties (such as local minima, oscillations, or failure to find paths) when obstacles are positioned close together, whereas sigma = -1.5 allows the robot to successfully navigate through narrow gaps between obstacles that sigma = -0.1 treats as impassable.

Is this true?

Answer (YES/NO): NO